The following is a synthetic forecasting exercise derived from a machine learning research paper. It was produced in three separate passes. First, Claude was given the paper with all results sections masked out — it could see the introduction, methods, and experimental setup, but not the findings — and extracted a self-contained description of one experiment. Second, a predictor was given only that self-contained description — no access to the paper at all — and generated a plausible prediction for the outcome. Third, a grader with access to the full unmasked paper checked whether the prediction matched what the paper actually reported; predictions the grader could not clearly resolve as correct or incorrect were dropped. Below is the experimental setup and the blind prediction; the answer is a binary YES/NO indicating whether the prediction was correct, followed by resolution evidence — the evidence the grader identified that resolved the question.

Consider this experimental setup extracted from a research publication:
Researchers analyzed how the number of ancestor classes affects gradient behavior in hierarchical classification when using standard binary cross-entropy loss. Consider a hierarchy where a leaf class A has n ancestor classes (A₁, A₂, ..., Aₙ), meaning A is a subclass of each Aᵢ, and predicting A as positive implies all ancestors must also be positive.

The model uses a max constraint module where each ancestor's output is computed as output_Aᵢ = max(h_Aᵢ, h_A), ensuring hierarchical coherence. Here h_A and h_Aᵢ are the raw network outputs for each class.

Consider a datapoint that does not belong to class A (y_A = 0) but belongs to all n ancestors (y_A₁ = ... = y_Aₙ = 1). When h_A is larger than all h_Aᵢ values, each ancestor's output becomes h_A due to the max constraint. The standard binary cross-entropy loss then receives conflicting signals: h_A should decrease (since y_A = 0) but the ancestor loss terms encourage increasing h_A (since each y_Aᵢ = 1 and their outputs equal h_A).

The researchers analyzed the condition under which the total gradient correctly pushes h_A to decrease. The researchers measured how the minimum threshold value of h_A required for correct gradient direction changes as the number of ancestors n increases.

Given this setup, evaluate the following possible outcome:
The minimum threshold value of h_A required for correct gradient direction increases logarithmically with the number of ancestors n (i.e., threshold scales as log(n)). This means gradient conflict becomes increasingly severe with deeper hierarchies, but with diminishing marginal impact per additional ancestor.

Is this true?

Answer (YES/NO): NO